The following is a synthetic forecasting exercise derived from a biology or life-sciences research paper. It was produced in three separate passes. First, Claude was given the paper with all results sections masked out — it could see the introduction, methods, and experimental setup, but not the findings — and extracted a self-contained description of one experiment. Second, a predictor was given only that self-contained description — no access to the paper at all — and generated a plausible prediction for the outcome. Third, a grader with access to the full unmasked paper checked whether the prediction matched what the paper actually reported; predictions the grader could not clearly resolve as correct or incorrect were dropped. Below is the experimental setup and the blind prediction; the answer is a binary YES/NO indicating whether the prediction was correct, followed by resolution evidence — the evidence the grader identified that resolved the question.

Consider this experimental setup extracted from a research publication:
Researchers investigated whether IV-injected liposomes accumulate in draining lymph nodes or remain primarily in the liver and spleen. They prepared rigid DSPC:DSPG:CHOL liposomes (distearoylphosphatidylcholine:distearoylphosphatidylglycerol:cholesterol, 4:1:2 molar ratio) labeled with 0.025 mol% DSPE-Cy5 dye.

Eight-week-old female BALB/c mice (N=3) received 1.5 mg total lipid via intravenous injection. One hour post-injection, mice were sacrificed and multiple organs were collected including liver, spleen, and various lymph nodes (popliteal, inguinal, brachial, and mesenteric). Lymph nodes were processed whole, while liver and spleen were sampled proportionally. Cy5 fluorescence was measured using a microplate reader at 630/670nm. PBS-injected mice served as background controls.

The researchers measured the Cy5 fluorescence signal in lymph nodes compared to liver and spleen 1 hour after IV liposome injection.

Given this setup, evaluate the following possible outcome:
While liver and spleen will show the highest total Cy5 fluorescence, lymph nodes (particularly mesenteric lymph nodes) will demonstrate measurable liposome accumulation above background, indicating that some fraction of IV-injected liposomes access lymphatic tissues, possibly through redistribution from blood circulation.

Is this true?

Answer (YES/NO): NO